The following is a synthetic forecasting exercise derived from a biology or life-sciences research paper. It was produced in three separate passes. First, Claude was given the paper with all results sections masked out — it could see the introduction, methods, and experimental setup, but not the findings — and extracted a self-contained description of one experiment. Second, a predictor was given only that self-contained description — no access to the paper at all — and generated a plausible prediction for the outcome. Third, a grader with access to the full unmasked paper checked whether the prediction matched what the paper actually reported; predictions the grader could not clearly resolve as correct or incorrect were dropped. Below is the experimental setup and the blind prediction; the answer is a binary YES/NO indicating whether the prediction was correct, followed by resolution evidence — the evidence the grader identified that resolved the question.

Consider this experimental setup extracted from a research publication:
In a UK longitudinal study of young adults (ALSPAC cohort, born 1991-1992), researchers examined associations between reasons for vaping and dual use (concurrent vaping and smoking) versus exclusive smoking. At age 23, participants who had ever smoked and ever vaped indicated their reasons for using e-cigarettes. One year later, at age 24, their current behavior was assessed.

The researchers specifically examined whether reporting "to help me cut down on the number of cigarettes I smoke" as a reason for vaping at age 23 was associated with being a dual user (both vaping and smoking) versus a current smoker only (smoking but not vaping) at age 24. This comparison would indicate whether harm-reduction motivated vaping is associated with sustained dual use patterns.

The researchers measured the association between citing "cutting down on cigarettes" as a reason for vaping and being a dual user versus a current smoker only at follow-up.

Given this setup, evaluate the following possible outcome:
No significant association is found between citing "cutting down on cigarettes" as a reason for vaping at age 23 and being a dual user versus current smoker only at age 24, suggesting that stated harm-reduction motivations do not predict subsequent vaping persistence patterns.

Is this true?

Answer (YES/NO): NO